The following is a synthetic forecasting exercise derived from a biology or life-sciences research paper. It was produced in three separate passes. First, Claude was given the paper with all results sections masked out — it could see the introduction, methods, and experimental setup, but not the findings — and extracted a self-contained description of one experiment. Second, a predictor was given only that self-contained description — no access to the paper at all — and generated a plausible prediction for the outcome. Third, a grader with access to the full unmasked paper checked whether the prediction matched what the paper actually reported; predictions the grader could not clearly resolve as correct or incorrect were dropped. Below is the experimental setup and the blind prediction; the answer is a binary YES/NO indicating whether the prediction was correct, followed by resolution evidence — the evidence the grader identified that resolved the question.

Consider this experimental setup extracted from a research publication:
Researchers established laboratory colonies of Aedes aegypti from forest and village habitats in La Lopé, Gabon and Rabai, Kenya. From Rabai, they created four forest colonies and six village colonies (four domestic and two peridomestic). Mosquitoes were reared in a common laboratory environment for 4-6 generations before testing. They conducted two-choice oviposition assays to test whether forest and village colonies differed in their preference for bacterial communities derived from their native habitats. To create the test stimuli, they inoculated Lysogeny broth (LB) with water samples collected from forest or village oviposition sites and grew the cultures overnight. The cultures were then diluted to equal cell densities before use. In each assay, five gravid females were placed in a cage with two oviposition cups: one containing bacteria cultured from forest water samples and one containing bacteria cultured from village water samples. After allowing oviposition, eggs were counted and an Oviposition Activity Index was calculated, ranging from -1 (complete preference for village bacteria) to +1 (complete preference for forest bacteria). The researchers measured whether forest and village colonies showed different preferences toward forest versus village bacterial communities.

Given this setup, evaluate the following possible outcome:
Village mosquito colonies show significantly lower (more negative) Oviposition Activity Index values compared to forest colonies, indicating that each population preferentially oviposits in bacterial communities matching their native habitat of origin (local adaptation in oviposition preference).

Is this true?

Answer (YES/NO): NO